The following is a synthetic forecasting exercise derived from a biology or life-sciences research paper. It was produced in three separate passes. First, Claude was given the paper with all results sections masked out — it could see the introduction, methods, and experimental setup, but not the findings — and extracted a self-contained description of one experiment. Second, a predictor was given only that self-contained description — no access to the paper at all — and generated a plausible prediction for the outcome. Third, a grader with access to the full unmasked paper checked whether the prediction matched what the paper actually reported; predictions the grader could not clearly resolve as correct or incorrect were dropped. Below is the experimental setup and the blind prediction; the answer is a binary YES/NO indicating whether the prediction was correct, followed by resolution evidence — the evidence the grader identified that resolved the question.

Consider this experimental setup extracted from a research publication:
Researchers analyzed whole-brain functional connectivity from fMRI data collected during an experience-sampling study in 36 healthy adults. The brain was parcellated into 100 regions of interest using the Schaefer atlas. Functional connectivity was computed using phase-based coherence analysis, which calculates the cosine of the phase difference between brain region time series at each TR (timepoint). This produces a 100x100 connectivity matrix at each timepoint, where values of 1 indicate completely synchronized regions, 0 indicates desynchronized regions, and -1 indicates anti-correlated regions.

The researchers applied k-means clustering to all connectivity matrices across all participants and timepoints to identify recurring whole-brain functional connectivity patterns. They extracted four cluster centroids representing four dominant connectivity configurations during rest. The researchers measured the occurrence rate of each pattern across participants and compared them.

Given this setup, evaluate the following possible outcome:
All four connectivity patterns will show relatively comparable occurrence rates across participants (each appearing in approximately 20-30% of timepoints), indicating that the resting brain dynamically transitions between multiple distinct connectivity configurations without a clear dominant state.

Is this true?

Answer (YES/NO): NO